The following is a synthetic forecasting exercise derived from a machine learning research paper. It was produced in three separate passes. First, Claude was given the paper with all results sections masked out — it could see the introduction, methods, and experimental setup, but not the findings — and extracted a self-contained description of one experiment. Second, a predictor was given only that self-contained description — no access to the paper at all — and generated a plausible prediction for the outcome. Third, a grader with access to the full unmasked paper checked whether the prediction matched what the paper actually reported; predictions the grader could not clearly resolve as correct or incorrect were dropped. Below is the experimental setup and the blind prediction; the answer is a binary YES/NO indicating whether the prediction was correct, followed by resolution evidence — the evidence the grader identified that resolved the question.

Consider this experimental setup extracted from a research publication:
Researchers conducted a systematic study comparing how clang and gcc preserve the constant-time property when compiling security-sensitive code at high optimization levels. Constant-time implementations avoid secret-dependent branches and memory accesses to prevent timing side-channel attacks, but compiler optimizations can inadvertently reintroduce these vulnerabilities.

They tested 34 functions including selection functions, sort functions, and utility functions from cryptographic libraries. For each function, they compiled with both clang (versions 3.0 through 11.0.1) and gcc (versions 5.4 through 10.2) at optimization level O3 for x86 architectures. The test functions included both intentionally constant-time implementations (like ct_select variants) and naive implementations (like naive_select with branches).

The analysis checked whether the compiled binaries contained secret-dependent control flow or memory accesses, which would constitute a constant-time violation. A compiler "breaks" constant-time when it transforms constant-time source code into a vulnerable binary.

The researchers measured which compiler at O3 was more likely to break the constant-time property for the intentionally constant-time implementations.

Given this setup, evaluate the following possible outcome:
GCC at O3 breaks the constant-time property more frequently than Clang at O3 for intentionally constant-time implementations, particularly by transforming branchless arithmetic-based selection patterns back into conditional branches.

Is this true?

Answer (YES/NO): NO